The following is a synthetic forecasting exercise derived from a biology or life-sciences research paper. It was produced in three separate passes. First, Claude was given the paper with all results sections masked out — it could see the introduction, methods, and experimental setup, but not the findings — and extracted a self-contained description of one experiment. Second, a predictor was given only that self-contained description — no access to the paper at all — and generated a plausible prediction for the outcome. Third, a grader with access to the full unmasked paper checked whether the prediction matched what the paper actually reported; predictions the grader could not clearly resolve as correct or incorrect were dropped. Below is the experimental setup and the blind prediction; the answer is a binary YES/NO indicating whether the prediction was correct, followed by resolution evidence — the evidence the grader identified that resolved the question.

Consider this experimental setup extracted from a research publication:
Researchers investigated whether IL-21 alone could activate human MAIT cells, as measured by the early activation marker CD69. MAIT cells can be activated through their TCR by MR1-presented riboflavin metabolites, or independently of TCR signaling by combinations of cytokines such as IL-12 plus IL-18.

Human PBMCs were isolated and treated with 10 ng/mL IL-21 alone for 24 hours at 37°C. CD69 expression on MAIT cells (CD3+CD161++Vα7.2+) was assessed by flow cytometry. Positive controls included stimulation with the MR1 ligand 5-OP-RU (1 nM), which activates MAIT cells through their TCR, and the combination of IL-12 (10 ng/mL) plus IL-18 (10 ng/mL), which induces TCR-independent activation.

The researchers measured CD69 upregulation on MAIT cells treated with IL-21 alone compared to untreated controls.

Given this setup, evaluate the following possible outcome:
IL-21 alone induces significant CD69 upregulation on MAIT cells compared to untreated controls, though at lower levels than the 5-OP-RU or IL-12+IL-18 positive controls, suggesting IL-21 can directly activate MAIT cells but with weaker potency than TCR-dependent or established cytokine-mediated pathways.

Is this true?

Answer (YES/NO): NO